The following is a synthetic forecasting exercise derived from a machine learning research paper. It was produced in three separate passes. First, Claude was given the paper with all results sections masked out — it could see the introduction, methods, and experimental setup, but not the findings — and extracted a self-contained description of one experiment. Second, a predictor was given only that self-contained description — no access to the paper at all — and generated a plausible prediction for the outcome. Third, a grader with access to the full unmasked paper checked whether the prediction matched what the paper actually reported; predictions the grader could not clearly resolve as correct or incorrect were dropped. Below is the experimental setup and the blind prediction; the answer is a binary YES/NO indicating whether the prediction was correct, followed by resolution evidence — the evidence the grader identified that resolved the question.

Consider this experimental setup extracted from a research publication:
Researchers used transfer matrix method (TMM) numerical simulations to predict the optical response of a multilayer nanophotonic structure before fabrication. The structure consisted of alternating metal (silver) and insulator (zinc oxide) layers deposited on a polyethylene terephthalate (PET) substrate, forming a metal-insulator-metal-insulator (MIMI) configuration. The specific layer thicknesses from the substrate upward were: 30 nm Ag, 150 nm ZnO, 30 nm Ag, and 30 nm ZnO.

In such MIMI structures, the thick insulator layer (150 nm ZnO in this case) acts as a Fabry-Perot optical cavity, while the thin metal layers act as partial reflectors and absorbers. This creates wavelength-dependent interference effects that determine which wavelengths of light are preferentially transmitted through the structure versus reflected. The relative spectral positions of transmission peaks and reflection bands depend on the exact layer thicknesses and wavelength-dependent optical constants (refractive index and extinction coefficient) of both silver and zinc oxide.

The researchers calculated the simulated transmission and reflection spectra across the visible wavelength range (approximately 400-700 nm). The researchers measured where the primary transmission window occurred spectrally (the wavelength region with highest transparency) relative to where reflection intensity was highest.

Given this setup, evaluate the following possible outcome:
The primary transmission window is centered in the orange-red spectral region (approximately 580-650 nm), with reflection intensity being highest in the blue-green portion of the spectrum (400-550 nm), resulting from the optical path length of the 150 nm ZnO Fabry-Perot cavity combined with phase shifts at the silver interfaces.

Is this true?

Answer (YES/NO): NO